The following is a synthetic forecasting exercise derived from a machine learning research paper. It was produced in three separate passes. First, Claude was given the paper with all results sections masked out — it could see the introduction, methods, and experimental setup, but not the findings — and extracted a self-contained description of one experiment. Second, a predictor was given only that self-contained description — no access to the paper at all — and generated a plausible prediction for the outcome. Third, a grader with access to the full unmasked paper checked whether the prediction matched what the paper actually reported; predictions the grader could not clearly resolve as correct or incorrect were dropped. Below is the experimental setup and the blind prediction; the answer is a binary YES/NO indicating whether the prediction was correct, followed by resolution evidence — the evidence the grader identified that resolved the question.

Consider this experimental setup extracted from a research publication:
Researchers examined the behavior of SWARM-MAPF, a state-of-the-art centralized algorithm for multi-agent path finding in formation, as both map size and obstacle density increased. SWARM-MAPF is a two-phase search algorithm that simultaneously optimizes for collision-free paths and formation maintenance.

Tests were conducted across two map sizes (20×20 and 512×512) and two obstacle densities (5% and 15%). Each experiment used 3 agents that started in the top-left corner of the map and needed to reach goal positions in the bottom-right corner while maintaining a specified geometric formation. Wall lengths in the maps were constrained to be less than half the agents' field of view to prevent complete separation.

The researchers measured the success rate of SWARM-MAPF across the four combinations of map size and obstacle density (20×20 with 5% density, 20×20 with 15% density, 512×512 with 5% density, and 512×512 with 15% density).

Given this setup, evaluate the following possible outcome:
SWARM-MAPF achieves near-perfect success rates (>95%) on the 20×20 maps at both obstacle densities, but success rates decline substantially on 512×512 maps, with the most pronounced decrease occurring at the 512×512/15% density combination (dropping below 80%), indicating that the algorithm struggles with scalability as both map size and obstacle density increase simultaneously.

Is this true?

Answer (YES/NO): NO